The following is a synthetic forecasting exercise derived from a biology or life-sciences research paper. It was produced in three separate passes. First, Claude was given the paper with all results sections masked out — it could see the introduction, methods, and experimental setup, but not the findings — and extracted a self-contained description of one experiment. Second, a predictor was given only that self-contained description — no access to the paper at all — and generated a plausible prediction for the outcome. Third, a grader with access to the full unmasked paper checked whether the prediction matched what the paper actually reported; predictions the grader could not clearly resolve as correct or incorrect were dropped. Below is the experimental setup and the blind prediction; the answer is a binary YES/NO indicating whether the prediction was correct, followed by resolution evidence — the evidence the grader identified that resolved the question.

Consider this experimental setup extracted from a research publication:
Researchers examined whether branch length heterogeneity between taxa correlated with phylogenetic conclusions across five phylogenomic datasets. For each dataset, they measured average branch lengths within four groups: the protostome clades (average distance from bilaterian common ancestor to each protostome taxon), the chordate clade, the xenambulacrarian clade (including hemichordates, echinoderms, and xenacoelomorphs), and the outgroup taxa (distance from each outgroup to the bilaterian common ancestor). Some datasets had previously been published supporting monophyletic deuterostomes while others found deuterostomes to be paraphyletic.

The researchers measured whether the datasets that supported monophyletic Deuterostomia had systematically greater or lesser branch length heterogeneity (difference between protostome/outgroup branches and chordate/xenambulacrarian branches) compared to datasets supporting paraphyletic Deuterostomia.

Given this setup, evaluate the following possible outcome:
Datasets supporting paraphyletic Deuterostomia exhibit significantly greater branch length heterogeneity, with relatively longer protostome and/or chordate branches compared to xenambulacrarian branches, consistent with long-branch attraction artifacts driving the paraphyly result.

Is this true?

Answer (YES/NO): NO